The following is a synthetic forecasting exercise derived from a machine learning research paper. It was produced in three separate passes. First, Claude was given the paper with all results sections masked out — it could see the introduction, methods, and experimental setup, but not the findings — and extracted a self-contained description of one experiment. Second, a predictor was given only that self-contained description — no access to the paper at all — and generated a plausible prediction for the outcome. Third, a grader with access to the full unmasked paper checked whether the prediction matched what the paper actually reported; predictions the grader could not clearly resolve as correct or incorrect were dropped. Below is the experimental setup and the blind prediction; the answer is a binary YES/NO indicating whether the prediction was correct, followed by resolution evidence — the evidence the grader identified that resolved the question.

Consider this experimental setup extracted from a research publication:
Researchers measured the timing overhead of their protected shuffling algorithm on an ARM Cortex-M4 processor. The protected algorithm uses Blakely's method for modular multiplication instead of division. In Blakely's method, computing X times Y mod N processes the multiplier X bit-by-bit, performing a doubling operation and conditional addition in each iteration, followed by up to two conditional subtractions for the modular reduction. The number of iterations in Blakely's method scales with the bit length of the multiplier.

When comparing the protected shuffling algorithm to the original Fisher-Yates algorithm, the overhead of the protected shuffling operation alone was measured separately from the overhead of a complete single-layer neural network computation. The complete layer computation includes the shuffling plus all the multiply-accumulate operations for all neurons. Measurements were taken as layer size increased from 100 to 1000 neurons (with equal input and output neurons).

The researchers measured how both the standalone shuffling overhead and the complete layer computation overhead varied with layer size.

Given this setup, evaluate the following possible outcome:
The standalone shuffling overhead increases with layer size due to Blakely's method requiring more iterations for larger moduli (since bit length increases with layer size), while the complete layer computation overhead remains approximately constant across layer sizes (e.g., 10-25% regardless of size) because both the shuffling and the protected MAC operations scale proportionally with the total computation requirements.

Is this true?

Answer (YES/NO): NO